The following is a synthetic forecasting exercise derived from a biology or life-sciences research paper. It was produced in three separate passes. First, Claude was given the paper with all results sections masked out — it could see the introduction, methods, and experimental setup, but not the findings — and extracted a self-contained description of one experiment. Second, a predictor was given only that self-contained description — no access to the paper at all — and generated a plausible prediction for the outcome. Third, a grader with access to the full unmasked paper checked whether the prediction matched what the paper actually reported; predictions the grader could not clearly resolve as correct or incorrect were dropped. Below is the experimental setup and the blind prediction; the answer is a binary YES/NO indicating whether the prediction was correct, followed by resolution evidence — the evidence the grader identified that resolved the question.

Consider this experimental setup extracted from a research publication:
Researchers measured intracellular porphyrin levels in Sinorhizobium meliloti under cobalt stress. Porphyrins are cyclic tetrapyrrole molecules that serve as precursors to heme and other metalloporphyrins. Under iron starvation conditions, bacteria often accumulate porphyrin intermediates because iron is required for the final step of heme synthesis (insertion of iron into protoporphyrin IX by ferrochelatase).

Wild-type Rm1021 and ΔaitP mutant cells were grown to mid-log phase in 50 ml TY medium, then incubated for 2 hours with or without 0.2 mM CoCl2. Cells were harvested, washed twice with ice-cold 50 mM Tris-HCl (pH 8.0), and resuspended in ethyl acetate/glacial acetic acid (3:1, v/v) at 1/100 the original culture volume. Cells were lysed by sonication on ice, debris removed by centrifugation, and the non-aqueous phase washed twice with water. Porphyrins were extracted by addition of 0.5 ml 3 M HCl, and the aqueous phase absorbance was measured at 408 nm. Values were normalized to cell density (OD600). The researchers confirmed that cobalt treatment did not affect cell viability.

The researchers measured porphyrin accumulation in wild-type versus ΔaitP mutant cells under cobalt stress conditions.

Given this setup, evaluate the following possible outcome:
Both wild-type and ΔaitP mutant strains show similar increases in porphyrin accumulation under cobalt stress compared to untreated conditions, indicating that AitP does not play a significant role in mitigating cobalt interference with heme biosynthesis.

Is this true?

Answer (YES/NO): NO